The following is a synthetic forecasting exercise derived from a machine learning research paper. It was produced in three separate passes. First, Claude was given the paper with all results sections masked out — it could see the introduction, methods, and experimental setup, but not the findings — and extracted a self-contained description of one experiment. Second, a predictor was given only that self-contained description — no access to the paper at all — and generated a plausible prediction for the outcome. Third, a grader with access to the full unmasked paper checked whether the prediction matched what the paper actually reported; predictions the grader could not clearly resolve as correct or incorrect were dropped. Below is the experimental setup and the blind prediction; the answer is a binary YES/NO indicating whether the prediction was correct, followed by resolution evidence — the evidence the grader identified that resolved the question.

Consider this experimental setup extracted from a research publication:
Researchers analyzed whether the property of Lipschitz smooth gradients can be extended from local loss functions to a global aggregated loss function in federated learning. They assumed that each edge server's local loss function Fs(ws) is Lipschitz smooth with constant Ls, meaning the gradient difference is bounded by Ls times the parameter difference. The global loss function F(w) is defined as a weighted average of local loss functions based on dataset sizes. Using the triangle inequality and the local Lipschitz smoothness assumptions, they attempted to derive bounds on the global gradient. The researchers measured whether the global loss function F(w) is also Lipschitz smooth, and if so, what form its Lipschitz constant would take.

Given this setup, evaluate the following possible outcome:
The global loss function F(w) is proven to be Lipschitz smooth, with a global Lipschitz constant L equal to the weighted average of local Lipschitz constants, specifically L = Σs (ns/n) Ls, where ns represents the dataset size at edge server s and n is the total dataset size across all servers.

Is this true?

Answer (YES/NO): YES